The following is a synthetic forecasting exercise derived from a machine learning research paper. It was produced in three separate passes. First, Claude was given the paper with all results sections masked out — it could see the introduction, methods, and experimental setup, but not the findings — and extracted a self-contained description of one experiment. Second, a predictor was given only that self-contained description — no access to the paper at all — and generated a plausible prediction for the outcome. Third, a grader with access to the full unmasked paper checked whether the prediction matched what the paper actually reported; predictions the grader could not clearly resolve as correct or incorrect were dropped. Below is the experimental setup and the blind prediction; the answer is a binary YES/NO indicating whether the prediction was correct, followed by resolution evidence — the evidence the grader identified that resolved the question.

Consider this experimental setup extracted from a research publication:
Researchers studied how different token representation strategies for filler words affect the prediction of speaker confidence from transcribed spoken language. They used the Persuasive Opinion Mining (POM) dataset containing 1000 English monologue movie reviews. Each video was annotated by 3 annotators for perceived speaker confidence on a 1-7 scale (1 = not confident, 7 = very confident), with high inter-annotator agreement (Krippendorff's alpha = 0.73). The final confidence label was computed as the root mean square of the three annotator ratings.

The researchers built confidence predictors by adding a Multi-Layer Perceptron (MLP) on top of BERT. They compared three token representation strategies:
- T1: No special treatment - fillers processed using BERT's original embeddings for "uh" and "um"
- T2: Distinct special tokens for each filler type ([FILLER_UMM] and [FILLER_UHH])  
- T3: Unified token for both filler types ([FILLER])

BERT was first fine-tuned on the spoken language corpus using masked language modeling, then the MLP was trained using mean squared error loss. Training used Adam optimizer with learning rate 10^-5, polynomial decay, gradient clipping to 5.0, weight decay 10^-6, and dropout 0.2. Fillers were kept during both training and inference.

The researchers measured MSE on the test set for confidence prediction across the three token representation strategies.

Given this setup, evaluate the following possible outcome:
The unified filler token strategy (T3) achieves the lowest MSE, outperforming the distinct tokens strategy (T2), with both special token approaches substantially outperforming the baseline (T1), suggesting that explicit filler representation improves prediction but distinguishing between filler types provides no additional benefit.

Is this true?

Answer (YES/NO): NO